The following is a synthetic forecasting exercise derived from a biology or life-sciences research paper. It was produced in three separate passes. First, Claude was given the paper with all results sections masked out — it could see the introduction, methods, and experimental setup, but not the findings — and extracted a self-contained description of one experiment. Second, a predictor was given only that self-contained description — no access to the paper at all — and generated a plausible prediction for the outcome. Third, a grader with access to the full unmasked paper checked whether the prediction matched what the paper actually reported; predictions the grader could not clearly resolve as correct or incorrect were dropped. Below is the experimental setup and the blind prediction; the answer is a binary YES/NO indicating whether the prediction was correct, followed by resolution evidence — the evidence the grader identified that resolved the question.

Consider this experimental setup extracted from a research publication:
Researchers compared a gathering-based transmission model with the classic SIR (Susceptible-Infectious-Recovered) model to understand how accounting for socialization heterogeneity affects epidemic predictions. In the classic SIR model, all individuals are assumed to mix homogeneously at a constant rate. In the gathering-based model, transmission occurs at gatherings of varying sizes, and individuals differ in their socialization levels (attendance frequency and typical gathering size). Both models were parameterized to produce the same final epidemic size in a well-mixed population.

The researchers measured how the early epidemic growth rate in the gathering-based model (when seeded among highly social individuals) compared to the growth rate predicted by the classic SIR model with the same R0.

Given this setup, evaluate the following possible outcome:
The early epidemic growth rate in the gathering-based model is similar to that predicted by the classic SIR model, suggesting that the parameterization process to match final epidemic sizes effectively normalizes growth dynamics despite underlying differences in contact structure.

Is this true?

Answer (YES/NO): NO